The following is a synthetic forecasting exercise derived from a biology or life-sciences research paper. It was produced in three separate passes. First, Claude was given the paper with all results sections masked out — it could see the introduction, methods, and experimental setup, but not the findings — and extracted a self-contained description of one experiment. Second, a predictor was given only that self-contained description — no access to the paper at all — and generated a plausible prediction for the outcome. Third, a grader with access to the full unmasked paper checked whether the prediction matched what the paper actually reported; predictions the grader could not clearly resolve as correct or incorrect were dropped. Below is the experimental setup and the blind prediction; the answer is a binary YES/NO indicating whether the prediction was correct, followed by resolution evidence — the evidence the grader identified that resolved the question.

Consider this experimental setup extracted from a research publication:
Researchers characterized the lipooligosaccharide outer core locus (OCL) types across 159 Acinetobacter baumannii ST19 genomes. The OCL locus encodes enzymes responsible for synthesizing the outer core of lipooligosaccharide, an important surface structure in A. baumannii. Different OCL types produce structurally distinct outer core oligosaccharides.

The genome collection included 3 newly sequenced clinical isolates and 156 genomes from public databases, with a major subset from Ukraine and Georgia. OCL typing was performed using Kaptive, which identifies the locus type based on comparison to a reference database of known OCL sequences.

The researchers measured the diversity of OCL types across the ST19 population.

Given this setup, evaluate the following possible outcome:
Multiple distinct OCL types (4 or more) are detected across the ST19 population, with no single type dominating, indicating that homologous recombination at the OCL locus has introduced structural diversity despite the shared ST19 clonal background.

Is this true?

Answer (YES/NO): NO